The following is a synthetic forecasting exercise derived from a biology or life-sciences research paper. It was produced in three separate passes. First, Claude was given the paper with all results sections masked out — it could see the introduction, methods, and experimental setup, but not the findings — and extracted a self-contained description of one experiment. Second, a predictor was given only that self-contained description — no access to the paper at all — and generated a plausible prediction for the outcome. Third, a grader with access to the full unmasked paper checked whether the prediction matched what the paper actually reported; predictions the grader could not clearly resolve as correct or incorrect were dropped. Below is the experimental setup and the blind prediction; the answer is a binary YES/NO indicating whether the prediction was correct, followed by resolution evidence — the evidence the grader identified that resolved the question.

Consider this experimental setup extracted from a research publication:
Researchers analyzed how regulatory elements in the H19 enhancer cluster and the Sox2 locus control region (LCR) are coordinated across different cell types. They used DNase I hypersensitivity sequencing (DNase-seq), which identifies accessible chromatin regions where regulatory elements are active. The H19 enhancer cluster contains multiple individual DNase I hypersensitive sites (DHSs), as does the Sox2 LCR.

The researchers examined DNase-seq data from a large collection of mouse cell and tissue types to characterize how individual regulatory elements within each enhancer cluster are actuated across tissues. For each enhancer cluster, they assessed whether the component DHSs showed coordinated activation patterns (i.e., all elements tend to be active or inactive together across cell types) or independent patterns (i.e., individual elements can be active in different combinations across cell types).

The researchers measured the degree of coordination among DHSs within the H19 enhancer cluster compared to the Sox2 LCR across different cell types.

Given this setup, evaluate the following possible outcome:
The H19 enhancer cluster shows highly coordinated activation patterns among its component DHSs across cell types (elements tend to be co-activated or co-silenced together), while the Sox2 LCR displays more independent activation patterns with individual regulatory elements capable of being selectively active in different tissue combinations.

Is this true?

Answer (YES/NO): NO